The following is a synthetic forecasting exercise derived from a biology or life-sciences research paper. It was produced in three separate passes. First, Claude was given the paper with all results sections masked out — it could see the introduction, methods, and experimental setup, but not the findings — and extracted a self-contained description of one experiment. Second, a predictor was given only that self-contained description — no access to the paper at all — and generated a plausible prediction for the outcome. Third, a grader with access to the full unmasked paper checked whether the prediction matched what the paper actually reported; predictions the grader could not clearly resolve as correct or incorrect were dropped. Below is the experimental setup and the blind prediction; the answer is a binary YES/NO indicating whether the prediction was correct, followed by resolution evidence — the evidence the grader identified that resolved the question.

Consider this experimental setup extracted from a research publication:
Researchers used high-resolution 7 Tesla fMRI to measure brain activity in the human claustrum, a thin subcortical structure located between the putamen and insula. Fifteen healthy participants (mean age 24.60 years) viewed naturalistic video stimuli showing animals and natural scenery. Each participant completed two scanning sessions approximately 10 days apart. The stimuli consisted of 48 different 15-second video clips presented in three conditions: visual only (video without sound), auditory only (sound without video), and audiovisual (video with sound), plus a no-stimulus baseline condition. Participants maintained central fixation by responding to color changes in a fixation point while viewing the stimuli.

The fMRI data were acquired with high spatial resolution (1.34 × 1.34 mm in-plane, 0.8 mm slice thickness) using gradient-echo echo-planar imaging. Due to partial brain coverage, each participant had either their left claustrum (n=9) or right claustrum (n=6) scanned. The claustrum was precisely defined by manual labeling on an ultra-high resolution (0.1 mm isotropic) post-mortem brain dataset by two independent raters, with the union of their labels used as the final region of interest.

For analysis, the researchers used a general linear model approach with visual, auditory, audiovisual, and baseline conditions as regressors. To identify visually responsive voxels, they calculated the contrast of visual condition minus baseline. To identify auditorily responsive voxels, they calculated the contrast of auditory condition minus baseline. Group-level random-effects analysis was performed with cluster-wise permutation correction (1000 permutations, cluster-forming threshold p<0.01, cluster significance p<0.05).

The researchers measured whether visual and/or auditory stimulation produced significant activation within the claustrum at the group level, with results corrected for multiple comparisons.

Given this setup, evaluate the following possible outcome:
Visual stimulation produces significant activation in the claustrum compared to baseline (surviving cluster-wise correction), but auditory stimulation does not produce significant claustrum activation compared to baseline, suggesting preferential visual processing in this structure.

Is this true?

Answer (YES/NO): YES